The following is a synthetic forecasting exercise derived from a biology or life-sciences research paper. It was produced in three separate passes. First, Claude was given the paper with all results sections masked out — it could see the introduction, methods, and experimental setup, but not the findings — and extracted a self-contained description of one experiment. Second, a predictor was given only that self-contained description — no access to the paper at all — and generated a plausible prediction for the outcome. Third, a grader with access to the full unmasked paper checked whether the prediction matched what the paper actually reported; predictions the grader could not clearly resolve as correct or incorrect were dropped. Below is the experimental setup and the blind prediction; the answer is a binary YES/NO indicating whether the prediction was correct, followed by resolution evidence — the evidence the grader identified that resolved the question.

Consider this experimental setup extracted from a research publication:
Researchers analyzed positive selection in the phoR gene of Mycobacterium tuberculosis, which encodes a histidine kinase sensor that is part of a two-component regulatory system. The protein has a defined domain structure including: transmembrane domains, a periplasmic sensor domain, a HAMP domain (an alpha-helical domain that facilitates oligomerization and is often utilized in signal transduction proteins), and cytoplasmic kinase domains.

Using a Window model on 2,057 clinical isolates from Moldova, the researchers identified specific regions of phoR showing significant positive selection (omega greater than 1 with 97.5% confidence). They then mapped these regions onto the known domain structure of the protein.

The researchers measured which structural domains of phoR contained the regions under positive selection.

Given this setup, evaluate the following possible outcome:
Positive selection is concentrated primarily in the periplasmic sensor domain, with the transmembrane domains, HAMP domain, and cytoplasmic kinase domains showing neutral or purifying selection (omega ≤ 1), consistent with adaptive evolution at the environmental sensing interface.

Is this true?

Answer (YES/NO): NO